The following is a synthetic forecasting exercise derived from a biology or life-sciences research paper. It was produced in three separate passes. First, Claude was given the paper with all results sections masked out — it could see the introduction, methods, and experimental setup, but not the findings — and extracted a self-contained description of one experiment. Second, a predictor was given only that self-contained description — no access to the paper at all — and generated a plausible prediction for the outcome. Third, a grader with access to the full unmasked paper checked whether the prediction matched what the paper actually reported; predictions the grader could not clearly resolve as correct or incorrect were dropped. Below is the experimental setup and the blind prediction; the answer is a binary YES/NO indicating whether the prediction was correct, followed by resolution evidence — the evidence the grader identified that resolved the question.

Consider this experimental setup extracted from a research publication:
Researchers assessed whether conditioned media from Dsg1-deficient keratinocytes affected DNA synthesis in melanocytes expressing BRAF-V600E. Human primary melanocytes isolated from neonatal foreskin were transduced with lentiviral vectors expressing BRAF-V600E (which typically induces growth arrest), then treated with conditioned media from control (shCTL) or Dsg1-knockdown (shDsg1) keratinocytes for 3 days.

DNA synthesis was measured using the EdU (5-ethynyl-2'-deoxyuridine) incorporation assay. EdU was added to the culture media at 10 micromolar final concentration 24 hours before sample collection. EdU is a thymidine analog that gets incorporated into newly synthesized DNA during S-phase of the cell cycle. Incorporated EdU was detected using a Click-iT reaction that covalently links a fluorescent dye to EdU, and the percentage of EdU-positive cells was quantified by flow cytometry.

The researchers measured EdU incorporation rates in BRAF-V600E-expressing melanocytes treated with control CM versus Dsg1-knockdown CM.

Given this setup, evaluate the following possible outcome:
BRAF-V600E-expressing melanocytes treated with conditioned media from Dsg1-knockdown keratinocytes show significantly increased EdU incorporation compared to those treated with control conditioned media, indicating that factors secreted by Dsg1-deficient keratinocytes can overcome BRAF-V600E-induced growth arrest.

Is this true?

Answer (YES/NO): NO